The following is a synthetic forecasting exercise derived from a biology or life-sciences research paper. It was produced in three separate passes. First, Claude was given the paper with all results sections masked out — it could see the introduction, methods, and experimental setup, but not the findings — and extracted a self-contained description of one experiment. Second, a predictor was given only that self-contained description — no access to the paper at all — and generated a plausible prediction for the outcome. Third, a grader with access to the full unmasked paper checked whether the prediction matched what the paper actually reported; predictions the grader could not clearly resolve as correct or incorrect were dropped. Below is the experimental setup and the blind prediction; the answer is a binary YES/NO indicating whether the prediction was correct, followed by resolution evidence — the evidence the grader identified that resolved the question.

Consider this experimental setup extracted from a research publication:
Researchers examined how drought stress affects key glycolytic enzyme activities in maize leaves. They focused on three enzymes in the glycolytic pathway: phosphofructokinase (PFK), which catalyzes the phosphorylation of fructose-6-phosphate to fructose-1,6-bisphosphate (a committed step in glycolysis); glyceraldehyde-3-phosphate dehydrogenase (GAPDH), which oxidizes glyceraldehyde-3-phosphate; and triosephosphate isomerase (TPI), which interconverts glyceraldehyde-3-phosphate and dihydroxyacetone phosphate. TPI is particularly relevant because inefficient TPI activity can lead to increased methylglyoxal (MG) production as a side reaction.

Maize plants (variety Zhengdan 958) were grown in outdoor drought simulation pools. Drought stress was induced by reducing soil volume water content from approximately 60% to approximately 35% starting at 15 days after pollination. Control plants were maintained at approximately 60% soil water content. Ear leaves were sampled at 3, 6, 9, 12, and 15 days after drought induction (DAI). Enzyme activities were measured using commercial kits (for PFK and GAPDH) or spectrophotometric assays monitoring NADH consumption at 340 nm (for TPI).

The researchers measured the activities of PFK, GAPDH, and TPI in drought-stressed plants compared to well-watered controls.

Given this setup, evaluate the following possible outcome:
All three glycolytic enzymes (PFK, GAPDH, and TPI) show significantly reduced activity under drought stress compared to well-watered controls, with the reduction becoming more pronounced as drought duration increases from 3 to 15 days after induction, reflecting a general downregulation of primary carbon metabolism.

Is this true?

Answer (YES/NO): NO